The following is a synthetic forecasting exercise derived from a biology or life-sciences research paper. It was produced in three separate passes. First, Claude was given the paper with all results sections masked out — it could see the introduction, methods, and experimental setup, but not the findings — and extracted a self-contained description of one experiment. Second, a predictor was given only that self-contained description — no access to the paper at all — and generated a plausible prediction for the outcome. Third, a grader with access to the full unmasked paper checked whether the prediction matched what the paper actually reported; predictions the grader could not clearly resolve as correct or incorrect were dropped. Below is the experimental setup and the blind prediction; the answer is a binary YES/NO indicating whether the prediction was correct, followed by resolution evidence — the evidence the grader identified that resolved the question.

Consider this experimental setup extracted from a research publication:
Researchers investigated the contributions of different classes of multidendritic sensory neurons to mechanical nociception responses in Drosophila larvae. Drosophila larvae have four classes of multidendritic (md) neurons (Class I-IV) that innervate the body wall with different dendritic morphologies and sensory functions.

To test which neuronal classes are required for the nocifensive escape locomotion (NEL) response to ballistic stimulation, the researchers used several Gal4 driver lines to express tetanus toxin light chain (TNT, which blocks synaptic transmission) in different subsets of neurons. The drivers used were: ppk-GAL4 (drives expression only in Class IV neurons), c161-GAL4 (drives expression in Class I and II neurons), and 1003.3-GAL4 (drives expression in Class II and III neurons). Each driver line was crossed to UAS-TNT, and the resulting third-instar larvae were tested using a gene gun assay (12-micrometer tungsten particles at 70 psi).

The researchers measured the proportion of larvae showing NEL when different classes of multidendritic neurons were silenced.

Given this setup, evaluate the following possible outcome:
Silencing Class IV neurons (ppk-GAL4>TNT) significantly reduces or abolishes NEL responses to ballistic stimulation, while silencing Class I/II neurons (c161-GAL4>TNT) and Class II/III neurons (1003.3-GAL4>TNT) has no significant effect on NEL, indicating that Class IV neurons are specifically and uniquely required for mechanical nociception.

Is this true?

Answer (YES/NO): NO